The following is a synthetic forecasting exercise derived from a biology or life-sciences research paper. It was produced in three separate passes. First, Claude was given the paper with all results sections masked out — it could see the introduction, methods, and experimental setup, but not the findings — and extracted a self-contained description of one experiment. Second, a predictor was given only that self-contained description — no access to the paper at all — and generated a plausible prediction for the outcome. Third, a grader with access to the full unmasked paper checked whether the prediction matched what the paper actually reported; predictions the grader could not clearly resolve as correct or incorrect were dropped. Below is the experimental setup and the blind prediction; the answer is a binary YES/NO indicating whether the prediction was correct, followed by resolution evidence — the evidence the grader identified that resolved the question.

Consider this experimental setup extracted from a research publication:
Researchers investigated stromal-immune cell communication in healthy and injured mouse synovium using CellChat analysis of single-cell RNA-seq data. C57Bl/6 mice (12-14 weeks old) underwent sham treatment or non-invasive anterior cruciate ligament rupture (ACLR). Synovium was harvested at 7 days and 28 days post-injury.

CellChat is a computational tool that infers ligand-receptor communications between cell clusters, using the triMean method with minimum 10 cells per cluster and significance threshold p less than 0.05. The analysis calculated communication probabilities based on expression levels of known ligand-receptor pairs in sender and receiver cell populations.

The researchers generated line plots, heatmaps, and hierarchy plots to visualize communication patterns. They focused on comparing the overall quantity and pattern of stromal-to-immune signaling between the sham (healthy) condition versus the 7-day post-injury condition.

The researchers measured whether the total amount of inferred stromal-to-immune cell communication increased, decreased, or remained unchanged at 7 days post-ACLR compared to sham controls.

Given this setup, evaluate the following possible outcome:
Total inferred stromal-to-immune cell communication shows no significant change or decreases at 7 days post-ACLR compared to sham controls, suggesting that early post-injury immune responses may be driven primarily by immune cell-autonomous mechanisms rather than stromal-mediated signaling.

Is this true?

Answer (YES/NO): NO